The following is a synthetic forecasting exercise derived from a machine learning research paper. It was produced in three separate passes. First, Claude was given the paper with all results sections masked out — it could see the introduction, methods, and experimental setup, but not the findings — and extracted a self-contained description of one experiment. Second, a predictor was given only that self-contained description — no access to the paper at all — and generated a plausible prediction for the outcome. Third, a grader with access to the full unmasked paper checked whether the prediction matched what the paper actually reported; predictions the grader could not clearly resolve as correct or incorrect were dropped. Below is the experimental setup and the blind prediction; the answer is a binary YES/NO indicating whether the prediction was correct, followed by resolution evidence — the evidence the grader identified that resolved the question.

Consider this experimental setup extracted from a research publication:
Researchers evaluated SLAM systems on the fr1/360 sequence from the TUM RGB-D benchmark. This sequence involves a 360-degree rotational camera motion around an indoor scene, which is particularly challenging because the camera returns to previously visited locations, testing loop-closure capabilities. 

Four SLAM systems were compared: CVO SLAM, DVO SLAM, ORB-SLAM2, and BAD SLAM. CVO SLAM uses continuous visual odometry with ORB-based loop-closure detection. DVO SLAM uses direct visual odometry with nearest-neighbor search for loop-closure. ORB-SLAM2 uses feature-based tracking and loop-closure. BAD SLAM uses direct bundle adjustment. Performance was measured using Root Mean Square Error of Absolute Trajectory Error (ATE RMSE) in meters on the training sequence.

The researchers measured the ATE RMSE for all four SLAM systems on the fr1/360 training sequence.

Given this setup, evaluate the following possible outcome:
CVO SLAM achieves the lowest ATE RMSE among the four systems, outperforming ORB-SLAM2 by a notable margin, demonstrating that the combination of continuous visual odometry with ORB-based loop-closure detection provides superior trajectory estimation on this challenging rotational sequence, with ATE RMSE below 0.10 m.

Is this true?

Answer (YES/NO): YES